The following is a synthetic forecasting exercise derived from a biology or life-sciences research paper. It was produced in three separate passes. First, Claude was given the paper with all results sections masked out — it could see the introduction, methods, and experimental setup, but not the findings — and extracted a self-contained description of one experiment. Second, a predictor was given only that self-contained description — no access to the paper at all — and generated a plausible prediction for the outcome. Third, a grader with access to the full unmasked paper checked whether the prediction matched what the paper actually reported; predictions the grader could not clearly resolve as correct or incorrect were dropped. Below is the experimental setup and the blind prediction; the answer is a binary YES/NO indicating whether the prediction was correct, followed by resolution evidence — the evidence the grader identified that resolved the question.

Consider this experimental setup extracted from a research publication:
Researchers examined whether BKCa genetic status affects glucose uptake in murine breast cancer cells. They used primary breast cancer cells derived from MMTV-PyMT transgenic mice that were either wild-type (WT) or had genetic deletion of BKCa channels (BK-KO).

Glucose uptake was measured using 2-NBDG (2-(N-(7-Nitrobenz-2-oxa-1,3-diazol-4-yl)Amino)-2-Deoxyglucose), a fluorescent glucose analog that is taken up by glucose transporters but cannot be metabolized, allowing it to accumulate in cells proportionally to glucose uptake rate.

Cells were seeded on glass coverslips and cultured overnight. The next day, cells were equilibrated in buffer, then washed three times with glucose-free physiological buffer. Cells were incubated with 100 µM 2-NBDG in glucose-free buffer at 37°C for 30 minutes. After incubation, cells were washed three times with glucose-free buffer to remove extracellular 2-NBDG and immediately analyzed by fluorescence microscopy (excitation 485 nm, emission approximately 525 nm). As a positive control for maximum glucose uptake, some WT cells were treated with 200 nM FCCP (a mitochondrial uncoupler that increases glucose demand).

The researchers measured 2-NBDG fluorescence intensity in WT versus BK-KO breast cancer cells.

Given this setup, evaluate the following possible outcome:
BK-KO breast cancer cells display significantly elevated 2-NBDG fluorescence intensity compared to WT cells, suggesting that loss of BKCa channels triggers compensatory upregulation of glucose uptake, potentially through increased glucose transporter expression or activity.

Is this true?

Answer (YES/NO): YES